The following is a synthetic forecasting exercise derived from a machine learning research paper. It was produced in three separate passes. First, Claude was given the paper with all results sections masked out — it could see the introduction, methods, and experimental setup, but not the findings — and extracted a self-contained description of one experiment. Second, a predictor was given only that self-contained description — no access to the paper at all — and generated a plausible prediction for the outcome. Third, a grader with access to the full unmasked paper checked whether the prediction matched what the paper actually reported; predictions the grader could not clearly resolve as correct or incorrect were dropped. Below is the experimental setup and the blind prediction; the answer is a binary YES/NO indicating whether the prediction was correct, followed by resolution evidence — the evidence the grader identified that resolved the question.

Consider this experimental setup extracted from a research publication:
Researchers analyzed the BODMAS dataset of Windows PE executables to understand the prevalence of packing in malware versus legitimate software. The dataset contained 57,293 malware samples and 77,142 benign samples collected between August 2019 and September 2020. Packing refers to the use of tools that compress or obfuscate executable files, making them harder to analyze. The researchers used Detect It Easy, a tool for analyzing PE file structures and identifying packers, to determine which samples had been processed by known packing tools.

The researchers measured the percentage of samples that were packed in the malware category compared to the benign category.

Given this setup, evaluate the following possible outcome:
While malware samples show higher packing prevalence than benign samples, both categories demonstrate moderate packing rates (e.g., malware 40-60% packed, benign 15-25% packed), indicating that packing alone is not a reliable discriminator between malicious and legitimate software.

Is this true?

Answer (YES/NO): NO